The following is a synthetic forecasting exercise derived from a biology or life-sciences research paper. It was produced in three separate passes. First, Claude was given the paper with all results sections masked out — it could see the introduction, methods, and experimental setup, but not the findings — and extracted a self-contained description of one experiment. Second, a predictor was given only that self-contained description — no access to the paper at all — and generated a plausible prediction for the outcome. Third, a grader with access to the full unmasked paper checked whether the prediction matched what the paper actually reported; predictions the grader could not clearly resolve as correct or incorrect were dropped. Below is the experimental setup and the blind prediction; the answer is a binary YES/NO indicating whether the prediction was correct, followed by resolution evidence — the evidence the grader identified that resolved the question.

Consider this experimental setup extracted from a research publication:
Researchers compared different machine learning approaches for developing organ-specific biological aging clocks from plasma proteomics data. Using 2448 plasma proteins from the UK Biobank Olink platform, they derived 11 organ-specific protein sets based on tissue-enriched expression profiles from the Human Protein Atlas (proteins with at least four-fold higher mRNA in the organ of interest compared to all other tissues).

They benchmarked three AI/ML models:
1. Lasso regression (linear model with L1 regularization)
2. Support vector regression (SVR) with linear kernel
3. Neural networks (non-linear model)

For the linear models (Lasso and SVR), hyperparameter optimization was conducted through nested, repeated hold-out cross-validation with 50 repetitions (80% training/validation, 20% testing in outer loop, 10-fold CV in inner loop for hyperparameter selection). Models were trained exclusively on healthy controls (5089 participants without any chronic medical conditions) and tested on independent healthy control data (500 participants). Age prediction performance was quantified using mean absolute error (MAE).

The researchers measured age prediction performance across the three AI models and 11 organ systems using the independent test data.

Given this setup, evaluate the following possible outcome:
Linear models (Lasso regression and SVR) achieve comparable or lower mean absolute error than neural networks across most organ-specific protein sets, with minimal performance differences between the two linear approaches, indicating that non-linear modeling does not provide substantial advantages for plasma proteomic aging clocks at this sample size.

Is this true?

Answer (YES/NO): NO